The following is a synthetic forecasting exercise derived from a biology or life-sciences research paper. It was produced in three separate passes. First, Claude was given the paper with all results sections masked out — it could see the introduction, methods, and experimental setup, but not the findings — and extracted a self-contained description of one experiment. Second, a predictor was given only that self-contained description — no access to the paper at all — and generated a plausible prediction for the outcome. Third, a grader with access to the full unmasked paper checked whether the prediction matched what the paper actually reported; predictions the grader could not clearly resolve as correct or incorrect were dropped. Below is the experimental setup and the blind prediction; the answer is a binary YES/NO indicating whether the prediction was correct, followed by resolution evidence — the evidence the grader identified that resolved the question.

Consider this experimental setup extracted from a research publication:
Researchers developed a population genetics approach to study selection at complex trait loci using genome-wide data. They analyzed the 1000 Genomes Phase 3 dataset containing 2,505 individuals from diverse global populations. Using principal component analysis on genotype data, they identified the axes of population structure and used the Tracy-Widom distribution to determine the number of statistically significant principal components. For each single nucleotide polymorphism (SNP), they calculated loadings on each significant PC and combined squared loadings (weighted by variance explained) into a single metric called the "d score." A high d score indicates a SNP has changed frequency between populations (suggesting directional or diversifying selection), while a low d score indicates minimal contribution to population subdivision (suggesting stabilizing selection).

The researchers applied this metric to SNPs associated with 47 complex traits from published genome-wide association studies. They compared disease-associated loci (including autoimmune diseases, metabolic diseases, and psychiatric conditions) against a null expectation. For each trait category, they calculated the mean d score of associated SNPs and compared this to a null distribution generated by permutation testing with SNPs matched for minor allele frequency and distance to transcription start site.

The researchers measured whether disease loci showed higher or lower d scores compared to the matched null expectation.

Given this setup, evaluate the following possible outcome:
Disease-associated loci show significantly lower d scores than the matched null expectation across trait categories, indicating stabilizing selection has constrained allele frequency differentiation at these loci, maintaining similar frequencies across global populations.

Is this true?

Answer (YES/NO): NO